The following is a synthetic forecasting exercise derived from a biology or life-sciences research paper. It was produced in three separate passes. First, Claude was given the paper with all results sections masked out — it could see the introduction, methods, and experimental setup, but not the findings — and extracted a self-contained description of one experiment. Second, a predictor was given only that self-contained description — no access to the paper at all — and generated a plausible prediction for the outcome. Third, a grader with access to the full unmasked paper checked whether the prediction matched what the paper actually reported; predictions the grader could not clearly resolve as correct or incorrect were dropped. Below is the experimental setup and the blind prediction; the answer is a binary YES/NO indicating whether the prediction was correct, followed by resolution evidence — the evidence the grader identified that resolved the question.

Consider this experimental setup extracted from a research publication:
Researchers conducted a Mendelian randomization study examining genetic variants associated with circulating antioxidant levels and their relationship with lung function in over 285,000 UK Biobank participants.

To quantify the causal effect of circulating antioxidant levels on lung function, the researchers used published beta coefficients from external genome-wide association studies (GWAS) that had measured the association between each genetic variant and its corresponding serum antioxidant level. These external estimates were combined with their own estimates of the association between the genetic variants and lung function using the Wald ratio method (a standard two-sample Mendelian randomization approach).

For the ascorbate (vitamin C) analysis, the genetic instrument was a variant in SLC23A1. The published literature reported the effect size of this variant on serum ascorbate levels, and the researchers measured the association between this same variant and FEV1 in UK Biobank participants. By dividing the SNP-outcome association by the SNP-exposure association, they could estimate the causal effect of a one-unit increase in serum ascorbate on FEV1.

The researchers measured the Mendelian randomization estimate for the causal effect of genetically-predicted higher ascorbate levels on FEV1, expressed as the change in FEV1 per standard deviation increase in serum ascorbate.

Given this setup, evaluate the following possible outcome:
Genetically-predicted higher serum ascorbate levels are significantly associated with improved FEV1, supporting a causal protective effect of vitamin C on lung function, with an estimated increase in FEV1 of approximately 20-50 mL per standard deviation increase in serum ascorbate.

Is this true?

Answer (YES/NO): NO